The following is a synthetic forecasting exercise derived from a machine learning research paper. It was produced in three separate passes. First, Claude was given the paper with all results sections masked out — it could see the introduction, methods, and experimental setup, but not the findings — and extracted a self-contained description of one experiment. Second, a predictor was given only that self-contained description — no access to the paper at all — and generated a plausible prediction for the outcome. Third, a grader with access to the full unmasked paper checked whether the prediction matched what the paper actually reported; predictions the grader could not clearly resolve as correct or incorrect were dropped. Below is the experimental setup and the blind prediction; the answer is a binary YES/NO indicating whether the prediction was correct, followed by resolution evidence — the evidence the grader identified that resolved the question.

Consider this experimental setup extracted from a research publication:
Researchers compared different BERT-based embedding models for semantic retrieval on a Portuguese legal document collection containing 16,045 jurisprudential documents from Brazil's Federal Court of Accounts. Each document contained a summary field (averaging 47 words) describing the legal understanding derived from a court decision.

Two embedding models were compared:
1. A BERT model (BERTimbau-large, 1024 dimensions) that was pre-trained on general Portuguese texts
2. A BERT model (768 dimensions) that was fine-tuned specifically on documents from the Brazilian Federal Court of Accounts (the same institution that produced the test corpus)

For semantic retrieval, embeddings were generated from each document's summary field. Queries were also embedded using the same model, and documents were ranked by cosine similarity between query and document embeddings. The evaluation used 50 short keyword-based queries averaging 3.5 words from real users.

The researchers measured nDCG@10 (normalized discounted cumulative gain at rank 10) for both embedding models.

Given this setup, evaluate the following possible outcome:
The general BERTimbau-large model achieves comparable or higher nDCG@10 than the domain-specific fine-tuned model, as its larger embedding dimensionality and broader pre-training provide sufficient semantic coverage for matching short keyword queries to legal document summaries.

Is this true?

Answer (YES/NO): YES